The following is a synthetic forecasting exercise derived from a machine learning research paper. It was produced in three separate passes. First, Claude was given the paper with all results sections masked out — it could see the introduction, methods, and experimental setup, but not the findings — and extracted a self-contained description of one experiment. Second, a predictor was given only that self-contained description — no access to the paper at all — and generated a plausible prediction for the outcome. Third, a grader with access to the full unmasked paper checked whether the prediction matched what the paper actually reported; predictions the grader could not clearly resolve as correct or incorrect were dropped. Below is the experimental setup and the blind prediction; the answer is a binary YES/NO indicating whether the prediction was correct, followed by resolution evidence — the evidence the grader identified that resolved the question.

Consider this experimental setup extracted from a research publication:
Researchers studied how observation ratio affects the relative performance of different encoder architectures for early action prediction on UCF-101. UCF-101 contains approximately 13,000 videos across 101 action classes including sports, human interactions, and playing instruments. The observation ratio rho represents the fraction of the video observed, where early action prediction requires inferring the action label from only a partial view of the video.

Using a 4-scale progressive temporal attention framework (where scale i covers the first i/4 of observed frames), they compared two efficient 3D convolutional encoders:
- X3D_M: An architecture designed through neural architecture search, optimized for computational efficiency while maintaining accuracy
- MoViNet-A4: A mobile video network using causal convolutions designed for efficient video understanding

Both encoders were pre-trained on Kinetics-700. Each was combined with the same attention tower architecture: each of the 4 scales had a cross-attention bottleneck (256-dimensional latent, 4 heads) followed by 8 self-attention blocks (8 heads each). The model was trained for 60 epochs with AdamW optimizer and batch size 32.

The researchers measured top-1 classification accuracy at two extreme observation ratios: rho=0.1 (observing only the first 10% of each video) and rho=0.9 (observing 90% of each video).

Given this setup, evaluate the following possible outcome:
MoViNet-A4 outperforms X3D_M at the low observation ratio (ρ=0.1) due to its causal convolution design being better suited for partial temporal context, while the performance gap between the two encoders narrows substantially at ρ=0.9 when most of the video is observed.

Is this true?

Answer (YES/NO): YES